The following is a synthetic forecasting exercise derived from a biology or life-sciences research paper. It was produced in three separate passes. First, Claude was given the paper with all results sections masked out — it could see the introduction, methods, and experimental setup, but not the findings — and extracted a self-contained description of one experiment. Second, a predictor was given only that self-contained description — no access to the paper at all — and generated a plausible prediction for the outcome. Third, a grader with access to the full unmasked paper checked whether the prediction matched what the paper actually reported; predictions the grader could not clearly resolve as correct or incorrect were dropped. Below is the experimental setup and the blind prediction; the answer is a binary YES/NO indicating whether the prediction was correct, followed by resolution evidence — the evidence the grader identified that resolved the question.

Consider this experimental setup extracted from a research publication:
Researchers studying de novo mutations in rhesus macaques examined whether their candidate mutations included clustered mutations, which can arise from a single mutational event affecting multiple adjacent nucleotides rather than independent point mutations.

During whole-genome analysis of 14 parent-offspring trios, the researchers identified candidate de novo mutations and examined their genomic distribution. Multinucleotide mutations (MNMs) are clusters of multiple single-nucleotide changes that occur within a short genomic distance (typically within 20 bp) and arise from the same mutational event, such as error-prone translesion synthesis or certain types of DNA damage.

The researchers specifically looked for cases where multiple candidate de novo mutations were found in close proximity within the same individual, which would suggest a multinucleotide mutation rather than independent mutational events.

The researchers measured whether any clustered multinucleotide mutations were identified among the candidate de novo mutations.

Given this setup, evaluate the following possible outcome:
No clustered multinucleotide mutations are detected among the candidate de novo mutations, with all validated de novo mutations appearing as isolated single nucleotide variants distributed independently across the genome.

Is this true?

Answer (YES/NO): NO